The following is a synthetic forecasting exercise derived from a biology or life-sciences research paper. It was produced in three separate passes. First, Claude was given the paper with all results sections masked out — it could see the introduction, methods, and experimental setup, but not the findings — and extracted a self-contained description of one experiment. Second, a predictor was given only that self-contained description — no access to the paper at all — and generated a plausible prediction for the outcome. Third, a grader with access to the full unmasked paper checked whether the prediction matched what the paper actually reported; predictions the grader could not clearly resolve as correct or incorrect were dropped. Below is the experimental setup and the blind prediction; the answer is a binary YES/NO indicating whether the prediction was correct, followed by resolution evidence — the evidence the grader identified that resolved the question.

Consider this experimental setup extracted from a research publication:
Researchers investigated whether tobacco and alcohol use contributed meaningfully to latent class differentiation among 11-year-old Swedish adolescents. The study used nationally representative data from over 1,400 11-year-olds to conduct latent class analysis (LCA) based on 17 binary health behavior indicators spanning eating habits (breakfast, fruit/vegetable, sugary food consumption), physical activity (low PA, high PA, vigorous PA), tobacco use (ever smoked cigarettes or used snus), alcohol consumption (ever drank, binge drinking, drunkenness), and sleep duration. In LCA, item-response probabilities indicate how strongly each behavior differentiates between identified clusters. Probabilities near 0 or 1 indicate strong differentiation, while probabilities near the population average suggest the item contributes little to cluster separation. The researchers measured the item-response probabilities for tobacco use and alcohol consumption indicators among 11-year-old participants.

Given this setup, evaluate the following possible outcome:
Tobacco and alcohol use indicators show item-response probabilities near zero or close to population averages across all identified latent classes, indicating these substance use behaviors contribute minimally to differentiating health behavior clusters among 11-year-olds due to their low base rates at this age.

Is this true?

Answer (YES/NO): YES